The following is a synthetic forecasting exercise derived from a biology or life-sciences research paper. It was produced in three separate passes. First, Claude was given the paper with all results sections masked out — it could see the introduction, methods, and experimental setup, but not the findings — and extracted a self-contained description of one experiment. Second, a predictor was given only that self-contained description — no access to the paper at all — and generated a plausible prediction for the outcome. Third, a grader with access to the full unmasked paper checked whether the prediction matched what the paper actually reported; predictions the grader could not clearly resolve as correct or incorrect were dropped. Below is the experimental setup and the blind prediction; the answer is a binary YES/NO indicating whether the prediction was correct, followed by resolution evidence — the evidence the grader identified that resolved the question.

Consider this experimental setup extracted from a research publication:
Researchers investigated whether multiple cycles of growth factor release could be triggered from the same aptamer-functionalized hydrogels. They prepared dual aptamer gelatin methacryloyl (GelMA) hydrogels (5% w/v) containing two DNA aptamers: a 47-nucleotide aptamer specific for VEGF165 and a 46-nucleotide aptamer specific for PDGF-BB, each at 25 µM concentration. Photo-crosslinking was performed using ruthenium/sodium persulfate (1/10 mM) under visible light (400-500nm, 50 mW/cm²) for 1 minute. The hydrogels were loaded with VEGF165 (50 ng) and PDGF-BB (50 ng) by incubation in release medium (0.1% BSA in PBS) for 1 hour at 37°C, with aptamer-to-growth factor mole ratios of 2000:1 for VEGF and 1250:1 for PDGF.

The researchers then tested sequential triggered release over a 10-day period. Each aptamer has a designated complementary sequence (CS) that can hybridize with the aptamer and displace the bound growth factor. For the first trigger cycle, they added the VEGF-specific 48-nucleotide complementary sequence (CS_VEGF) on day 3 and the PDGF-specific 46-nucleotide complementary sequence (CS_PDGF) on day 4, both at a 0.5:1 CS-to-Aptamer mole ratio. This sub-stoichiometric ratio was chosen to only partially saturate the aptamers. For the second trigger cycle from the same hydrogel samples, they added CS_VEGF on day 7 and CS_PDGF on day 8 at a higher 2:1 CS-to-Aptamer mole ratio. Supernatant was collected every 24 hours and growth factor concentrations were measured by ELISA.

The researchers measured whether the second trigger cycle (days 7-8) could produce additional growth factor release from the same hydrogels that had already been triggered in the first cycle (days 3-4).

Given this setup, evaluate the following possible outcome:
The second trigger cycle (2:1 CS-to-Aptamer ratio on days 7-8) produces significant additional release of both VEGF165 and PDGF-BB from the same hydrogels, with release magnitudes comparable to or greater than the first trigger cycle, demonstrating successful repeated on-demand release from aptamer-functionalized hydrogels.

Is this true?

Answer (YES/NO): YES